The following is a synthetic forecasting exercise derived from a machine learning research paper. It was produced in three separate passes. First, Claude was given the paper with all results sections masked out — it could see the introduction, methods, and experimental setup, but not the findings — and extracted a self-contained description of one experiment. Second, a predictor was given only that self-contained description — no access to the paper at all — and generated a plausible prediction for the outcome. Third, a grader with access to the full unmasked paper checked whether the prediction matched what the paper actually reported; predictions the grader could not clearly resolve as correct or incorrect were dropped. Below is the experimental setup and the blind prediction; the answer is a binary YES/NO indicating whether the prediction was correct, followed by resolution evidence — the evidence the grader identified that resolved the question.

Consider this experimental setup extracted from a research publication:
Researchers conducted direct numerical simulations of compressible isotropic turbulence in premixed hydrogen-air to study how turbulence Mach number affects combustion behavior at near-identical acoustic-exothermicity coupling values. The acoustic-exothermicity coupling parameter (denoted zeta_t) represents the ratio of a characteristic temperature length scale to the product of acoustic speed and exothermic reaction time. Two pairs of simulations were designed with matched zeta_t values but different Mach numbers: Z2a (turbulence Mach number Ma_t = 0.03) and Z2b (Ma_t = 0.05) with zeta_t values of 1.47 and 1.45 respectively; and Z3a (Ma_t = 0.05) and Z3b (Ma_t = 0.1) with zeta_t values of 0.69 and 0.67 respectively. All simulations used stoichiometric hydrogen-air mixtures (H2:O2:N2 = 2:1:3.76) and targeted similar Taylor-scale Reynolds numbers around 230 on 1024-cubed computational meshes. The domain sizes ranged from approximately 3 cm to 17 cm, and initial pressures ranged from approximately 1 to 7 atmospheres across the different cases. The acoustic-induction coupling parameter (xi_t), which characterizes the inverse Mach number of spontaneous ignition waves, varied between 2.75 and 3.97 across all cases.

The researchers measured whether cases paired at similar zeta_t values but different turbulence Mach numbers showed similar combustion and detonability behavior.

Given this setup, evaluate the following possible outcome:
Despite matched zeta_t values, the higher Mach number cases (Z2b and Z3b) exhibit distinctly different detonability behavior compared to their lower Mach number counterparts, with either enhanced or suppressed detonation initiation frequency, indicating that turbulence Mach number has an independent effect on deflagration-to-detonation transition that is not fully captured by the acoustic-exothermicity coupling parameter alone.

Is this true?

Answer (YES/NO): NO